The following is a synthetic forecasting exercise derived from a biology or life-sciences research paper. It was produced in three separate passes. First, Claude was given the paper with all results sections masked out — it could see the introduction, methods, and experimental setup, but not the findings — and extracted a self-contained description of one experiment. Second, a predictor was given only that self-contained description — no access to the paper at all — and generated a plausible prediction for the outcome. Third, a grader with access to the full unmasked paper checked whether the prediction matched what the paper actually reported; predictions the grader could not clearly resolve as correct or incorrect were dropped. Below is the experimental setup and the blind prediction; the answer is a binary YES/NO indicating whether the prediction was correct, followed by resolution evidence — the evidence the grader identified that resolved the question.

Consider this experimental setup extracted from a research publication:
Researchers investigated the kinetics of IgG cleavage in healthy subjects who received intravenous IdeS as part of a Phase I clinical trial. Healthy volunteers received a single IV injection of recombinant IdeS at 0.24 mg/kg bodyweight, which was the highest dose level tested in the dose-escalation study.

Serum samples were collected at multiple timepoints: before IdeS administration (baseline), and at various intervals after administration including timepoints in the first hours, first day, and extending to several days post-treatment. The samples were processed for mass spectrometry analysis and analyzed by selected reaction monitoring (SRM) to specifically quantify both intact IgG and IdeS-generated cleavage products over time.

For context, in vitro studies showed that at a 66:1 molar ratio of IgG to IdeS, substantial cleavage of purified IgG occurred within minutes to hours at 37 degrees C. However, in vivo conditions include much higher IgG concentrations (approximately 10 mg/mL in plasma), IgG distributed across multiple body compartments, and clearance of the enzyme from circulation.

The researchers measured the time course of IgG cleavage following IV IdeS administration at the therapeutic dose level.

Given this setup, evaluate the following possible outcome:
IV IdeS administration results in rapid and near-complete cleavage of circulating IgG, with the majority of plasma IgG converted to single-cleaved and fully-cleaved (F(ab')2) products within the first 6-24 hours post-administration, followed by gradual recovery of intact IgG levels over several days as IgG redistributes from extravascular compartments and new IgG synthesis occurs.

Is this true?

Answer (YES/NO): YES